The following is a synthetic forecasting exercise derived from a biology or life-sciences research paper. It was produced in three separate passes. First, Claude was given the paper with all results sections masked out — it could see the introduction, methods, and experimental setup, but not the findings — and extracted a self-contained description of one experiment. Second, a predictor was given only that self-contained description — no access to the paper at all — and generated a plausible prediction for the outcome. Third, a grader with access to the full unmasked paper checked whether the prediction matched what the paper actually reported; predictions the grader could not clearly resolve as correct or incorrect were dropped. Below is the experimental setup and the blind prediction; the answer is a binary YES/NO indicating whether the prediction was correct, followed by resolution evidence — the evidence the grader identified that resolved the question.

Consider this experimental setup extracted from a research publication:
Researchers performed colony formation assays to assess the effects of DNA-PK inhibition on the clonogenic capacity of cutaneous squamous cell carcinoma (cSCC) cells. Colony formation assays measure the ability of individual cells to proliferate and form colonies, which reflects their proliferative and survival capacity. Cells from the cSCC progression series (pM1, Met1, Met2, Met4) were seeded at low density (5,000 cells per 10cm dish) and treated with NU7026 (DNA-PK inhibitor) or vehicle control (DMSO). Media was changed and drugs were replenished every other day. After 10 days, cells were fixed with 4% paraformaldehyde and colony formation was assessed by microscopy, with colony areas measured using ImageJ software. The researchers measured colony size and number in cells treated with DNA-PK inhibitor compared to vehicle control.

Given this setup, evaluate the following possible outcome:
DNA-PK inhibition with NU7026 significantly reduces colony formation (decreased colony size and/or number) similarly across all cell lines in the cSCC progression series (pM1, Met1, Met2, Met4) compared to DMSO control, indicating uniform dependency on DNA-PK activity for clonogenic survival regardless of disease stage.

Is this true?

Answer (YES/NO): NO